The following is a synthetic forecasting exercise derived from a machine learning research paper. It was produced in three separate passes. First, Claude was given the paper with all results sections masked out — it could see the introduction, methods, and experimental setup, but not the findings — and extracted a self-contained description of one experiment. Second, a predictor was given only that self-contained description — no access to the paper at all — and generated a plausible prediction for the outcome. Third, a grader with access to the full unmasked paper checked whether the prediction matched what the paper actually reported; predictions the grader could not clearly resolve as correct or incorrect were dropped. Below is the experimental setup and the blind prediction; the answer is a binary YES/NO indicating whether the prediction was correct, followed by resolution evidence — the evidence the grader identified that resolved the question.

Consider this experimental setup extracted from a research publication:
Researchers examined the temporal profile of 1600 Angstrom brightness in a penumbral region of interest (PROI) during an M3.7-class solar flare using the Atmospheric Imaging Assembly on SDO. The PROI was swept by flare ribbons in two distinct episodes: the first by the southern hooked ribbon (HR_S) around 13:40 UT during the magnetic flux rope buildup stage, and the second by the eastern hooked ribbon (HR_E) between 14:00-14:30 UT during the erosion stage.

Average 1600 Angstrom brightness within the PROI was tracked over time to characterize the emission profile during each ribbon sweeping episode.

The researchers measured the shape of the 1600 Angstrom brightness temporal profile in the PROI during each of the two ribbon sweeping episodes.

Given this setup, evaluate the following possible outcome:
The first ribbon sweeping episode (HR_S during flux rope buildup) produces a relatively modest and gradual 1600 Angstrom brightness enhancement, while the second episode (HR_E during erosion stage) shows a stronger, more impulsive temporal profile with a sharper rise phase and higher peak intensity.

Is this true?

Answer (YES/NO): NO